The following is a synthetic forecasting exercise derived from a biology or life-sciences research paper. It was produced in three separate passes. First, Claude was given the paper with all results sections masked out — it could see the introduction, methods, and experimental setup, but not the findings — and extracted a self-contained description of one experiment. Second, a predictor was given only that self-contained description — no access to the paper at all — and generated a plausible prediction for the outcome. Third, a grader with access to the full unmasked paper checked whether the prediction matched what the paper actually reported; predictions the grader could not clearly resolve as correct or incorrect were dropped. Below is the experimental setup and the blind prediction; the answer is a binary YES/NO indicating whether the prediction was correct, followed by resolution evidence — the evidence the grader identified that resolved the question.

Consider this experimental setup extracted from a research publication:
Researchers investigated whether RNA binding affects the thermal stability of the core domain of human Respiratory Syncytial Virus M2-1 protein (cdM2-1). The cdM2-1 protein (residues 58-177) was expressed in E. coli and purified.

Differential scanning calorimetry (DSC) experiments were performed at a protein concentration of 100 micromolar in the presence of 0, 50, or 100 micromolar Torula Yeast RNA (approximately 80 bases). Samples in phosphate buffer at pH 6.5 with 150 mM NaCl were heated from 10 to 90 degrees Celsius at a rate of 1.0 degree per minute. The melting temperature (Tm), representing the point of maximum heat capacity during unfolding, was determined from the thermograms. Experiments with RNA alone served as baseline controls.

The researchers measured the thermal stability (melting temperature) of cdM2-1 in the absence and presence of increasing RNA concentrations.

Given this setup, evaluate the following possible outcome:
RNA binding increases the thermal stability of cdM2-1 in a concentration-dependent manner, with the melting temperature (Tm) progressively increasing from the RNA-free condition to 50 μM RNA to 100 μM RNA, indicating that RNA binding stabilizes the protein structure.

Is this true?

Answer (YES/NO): YES